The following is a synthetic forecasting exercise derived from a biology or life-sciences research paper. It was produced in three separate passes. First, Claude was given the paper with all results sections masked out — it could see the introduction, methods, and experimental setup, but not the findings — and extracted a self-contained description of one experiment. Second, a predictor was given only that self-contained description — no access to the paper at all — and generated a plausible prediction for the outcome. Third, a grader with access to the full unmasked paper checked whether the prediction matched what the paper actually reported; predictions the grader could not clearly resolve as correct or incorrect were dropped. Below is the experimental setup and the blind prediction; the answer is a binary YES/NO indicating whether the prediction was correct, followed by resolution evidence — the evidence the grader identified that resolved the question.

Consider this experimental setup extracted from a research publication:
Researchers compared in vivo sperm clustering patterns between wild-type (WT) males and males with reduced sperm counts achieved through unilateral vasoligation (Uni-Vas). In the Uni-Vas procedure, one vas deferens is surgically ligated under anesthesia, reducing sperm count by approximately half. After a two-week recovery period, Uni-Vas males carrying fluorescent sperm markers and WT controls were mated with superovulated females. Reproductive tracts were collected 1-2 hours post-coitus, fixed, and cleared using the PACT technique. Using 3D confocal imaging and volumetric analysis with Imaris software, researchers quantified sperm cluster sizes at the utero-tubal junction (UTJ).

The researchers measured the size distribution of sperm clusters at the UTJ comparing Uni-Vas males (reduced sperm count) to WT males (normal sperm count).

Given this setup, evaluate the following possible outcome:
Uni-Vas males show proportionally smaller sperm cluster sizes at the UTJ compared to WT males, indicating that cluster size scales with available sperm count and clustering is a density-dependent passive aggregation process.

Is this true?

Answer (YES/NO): NO